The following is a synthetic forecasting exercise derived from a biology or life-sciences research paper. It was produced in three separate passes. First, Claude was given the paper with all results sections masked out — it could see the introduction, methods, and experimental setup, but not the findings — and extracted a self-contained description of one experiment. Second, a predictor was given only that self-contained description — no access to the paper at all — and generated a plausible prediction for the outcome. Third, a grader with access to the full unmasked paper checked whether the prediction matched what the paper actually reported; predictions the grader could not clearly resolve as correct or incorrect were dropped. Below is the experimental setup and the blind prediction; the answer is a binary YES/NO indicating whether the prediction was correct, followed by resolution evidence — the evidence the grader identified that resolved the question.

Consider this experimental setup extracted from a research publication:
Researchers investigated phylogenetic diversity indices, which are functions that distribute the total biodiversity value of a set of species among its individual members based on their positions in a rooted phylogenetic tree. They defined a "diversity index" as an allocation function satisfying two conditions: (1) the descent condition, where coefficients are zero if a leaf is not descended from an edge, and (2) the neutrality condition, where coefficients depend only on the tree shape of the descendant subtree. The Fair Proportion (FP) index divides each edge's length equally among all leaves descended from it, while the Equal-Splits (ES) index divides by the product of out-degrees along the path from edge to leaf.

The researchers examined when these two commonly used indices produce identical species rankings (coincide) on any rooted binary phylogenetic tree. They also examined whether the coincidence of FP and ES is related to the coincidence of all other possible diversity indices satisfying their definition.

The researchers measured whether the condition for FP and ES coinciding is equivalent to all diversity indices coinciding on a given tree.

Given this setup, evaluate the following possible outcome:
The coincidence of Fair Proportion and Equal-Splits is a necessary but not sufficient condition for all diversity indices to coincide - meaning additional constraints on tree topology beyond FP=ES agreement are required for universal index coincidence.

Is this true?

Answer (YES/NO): NO